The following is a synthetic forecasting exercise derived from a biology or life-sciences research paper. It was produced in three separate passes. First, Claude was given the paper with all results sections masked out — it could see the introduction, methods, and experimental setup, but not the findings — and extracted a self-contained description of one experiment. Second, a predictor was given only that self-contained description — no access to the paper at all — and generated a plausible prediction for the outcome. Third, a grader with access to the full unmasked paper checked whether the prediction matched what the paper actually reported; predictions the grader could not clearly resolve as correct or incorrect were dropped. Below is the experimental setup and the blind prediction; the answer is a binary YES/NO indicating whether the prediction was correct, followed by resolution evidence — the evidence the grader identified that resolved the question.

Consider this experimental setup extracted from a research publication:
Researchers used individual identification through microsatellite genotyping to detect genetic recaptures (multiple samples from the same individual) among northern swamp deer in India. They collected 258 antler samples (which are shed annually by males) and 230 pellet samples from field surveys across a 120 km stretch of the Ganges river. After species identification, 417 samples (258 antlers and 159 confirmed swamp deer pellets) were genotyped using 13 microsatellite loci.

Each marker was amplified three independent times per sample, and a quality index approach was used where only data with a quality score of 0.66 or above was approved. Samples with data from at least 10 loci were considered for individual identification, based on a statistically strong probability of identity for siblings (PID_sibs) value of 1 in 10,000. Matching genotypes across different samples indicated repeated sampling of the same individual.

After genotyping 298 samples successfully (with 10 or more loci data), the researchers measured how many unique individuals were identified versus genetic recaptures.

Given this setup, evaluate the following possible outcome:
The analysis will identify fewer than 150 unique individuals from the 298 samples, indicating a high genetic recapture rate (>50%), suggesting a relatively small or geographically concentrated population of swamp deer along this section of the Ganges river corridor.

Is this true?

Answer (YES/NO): NO